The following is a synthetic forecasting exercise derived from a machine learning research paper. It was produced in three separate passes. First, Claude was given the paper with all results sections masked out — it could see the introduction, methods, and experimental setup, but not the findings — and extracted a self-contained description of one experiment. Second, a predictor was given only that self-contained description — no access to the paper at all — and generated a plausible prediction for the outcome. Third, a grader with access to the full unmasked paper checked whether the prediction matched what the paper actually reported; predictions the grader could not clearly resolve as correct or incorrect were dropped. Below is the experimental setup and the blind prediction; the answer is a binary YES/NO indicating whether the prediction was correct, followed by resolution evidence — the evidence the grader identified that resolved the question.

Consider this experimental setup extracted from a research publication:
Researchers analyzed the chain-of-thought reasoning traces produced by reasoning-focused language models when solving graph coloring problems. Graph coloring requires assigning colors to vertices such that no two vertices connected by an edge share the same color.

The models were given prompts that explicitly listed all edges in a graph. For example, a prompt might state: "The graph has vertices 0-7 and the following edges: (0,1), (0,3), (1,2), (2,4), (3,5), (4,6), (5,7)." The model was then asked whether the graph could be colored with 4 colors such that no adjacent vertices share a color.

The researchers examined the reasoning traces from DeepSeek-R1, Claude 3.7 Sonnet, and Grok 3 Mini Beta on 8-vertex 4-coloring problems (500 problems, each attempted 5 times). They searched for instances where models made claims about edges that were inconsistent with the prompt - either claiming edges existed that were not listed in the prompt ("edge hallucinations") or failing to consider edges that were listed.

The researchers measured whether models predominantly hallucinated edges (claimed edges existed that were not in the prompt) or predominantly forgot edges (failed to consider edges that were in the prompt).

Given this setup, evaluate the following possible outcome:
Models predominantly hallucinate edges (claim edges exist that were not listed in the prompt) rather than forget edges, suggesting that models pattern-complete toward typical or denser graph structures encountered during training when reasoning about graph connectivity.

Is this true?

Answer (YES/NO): YES